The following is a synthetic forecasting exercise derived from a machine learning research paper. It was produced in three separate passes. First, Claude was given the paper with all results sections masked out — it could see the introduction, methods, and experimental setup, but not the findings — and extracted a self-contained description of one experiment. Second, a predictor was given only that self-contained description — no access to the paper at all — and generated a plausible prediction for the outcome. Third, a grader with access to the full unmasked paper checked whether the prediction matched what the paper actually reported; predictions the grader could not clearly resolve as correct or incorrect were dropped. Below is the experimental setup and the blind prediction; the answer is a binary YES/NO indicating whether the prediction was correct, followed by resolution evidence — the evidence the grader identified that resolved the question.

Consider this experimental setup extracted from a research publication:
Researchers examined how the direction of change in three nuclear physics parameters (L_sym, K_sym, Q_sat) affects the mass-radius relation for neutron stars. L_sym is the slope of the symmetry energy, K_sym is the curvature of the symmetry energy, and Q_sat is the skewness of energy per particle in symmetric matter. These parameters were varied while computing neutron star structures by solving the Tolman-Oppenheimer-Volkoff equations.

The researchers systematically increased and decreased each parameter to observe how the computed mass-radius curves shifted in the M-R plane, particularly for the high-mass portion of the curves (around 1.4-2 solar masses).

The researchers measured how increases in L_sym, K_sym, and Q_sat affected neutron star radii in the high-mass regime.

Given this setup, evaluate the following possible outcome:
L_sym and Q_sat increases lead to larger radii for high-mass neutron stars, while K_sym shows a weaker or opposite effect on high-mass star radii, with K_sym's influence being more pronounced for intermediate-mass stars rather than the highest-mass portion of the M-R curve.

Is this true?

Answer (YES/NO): NO